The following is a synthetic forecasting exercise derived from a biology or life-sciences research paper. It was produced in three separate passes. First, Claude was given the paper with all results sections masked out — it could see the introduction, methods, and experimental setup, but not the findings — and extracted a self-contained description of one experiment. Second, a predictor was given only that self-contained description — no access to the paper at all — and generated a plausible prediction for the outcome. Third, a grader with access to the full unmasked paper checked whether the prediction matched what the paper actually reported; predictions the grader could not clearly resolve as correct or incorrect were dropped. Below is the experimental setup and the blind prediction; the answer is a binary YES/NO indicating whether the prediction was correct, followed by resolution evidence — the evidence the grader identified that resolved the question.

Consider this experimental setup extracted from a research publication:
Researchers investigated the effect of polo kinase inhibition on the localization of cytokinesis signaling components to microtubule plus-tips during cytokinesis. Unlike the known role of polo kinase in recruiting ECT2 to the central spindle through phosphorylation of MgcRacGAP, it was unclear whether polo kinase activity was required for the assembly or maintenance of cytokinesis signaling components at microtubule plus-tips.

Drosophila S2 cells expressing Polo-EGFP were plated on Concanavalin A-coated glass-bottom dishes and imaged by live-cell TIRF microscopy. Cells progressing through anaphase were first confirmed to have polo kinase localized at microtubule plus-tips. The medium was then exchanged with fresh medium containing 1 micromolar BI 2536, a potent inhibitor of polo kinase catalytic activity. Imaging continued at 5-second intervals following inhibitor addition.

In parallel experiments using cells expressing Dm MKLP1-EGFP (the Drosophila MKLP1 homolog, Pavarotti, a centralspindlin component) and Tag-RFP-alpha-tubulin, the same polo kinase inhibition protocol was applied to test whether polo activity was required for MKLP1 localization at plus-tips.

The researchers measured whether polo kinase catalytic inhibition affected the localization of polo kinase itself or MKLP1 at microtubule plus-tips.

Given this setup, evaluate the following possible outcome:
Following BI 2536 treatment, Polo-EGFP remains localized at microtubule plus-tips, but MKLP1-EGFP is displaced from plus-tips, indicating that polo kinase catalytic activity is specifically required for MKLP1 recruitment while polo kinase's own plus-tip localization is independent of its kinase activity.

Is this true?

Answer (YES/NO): NO